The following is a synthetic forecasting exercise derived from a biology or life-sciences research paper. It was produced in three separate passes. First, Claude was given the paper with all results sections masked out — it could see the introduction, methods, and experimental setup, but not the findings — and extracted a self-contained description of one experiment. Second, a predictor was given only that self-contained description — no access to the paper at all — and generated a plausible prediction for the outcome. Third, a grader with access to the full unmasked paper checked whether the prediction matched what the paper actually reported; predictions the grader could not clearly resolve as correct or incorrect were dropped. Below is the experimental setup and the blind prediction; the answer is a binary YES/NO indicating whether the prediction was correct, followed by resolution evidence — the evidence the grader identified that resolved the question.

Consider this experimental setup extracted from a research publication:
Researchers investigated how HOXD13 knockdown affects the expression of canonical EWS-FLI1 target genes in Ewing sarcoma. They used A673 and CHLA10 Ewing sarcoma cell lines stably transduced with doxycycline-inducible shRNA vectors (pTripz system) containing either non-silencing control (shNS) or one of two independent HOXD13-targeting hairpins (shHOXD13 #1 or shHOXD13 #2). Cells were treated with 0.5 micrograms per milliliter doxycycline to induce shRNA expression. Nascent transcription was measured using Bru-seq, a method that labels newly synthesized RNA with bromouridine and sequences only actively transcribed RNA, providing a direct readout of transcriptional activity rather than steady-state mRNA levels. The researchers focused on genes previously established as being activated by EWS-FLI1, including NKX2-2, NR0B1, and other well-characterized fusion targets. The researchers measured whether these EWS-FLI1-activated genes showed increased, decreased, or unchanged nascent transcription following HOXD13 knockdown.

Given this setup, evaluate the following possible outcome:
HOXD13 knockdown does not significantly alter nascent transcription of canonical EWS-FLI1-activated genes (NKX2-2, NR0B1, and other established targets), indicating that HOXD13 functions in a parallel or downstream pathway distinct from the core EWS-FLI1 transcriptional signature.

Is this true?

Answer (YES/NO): NO